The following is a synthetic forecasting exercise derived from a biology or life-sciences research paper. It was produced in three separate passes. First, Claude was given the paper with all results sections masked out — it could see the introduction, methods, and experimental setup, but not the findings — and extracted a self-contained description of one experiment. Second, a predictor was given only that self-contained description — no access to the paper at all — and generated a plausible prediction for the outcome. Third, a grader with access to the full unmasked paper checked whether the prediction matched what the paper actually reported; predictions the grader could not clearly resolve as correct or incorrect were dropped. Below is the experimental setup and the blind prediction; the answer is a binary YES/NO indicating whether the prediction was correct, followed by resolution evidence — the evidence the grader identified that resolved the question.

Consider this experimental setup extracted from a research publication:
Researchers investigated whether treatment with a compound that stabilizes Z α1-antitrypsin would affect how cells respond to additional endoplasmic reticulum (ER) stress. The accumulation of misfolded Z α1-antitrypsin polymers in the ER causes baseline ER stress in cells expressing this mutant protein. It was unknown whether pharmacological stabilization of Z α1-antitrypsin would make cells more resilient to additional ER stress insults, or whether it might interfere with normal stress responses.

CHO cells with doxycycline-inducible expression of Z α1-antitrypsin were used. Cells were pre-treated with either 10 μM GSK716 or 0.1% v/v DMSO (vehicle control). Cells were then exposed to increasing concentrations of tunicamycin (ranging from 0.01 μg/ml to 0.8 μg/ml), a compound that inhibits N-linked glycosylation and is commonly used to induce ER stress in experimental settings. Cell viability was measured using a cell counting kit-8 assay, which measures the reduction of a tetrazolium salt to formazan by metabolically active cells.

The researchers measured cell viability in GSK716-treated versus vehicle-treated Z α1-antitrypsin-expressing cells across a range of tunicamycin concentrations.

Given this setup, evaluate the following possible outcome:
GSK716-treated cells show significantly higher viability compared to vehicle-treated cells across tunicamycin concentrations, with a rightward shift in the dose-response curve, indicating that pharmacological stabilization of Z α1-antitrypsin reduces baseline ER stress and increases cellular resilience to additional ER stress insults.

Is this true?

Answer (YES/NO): YES